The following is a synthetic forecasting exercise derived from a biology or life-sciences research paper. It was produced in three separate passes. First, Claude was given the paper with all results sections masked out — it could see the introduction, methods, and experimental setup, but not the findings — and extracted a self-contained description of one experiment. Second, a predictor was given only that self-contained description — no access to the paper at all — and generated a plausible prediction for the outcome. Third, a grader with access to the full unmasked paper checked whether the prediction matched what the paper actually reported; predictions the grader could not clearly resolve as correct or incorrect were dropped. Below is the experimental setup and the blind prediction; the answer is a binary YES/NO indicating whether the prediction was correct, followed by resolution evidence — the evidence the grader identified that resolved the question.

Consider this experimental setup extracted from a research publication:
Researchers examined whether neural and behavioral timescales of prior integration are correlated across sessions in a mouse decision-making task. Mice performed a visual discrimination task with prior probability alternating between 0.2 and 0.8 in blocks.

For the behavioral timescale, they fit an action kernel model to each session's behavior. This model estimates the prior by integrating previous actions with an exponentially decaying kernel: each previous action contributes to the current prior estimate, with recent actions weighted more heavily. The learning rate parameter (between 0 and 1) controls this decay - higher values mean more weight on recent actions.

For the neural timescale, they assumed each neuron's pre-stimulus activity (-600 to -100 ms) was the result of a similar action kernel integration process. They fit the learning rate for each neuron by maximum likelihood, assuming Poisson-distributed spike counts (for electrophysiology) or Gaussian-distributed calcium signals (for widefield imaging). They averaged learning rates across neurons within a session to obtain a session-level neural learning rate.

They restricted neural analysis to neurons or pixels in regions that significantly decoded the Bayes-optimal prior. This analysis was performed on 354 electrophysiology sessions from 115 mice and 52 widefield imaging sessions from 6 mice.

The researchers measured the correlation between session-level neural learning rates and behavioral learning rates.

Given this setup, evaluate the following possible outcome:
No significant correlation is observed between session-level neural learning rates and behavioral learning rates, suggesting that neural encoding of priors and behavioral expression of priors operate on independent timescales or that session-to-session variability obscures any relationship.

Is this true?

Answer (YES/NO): NO